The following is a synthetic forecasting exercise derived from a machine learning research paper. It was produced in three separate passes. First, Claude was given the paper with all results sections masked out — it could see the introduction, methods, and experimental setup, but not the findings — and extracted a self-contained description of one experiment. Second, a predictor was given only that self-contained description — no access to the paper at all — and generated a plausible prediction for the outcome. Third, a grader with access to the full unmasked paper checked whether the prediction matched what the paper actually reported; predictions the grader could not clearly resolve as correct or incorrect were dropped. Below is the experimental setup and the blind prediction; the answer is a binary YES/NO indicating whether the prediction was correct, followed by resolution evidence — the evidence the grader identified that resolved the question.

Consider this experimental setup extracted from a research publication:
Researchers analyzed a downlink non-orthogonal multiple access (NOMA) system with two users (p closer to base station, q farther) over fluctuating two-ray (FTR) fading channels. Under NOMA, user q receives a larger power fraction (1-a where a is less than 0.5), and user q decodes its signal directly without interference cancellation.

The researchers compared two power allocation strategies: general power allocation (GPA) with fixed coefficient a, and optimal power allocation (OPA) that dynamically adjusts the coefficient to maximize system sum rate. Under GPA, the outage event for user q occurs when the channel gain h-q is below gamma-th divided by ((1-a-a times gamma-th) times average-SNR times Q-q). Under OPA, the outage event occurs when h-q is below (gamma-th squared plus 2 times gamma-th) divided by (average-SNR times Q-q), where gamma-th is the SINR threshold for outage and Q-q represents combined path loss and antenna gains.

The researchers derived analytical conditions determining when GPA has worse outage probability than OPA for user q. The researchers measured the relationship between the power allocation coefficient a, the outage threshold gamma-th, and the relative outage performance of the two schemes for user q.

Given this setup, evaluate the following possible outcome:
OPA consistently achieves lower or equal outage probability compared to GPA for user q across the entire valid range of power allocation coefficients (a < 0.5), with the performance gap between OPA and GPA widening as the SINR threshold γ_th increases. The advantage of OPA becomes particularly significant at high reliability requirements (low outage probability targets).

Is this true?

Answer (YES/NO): NO